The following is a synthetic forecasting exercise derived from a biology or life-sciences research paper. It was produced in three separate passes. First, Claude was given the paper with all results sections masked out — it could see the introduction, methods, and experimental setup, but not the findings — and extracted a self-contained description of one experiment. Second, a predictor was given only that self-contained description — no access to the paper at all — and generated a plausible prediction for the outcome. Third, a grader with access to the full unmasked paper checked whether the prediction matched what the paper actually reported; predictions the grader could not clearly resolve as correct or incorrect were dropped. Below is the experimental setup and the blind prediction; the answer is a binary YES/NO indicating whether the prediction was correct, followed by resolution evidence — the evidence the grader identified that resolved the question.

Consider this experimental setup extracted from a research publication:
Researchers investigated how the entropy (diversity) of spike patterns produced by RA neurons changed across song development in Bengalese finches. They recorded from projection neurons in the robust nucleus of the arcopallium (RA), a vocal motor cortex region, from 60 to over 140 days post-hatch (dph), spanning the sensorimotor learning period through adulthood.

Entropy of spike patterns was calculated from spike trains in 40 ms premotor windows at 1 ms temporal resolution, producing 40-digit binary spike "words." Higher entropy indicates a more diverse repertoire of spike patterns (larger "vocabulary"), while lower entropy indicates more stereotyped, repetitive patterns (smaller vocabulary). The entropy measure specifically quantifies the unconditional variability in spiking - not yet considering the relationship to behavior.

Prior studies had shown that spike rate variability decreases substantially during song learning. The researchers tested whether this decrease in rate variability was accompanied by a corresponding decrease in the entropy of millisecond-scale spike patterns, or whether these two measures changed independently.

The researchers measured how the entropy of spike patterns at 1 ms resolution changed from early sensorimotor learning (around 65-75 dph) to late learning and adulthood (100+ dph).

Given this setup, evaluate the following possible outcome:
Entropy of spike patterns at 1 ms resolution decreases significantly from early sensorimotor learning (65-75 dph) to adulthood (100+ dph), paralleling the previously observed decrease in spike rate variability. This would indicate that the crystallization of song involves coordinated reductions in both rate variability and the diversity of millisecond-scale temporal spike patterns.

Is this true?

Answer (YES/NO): NO